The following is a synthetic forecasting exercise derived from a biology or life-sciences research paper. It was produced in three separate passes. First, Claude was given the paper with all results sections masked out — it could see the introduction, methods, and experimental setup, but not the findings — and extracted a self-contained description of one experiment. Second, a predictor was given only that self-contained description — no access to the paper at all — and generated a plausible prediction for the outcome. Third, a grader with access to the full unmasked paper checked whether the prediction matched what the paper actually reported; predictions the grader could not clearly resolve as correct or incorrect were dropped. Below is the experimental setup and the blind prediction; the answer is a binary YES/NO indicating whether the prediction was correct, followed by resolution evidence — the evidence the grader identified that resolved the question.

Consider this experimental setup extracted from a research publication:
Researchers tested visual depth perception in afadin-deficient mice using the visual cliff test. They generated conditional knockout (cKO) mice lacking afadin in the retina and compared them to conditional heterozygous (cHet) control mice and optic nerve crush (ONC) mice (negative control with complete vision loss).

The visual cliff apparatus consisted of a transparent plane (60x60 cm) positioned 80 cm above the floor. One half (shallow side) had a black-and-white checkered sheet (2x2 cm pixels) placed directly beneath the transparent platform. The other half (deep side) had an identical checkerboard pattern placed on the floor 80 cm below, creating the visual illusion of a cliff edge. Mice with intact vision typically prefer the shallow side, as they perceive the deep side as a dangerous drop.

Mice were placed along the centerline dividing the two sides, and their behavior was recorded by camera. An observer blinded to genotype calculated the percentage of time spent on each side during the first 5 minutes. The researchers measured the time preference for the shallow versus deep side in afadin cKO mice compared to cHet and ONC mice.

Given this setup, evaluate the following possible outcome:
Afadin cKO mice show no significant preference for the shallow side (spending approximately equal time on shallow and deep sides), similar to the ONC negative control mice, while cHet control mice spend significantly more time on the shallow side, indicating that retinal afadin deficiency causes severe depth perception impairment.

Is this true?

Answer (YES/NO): NO